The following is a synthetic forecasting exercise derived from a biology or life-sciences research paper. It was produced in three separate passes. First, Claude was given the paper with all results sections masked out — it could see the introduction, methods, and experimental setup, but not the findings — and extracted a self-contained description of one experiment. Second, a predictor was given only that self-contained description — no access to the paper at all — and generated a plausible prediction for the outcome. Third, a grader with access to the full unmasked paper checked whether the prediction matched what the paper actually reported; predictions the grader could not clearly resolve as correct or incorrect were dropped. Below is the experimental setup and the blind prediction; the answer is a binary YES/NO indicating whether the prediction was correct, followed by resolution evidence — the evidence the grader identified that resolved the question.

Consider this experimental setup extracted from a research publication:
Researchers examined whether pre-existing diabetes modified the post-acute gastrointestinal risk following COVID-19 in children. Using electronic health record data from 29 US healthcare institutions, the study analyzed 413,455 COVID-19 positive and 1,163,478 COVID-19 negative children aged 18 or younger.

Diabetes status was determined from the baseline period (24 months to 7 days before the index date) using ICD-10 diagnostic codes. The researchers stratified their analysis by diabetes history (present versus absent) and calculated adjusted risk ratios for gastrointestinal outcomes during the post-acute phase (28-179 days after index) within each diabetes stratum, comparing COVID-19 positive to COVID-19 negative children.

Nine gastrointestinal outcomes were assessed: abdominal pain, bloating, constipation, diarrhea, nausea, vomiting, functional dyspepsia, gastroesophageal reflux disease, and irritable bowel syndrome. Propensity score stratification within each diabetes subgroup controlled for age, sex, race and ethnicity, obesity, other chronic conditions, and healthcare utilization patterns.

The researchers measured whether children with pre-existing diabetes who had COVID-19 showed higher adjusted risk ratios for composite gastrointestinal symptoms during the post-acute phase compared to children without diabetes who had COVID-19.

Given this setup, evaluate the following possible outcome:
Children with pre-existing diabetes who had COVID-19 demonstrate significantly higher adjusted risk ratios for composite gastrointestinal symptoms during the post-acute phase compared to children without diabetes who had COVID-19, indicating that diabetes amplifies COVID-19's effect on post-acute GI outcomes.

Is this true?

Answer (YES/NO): NO